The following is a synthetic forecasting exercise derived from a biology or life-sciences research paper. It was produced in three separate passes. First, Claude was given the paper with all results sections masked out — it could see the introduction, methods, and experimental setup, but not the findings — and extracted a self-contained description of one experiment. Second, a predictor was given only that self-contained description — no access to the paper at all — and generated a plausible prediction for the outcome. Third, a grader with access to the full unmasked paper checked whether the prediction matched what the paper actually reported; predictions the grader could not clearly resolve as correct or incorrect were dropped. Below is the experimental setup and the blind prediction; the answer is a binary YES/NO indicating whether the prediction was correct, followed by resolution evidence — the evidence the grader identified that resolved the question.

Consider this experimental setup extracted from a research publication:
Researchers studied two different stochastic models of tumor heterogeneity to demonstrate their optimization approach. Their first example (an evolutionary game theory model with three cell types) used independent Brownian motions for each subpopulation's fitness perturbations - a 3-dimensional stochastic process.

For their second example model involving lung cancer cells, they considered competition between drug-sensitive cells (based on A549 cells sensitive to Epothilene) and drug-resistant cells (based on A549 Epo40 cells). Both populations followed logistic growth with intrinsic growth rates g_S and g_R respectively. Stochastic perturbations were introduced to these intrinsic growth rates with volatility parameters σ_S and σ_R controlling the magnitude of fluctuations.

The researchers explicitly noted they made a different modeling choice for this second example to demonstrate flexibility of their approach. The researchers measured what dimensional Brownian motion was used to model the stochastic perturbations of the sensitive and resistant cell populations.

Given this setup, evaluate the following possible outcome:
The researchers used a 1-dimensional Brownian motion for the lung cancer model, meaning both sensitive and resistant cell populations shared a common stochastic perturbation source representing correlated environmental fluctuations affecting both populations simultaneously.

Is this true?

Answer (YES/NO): YES